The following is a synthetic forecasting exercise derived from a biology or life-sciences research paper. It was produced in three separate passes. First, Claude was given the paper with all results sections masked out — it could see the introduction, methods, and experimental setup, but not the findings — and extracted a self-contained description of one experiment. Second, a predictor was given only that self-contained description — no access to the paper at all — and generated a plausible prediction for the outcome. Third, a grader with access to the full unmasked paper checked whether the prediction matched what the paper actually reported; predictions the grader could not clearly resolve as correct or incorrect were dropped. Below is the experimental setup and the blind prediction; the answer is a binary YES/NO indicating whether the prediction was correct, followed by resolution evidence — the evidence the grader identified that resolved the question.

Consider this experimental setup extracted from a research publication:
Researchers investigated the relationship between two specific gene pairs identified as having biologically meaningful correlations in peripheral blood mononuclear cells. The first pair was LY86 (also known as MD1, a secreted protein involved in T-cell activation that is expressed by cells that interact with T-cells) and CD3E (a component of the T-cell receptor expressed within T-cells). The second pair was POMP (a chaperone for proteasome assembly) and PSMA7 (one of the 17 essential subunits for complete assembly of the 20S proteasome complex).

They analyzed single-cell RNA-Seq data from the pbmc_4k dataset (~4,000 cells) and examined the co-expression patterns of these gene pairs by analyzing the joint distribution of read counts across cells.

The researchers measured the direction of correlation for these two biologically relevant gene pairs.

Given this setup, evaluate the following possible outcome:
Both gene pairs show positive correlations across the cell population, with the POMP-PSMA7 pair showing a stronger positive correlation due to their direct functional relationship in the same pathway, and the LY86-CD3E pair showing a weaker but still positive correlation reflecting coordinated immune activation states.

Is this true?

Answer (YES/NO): NO